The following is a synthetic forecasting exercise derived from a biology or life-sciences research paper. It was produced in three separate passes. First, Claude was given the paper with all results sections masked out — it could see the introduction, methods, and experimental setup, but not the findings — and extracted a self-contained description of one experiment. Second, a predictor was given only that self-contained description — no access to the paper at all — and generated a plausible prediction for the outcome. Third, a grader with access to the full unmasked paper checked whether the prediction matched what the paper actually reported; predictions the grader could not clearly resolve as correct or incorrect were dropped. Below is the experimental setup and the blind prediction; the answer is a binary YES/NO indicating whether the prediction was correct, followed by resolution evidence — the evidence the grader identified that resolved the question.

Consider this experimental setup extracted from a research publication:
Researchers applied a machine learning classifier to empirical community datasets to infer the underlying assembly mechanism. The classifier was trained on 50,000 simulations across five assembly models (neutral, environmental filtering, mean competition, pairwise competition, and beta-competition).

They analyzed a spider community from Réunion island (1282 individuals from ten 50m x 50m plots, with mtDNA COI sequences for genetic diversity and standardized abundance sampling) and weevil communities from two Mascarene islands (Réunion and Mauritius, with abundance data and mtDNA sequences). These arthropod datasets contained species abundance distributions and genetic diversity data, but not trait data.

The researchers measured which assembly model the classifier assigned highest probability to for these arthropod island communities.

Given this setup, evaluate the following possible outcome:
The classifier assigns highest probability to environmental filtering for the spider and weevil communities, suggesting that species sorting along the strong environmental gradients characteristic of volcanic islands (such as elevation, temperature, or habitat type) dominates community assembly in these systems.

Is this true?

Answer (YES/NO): NO